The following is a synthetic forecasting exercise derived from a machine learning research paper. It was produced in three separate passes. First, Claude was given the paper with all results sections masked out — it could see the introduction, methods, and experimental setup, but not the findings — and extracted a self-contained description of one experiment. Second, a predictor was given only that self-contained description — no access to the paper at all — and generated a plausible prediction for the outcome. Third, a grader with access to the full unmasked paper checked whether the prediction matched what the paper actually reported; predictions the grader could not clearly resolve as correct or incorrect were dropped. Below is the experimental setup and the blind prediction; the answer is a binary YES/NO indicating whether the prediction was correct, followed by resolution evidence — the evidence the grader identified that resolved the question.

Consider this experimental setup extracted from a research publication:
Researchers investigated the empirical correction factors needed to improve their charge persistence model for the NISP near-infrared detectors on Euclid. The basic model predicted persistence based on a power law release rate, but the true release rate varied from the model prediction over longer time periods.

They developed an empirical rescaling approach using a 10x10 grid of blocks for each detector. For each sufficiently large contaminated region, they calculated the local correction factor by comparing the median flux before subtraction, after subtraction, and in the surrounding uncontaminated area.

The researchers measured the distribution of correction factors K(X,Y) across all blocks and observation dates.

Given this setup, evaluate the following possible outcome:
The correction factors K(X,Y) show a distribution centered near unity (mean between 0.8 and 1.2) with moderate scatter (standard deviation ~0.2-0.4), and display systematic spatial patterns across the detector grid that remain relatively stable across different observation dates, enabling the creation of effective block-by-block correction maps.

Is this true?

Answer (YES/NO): NO